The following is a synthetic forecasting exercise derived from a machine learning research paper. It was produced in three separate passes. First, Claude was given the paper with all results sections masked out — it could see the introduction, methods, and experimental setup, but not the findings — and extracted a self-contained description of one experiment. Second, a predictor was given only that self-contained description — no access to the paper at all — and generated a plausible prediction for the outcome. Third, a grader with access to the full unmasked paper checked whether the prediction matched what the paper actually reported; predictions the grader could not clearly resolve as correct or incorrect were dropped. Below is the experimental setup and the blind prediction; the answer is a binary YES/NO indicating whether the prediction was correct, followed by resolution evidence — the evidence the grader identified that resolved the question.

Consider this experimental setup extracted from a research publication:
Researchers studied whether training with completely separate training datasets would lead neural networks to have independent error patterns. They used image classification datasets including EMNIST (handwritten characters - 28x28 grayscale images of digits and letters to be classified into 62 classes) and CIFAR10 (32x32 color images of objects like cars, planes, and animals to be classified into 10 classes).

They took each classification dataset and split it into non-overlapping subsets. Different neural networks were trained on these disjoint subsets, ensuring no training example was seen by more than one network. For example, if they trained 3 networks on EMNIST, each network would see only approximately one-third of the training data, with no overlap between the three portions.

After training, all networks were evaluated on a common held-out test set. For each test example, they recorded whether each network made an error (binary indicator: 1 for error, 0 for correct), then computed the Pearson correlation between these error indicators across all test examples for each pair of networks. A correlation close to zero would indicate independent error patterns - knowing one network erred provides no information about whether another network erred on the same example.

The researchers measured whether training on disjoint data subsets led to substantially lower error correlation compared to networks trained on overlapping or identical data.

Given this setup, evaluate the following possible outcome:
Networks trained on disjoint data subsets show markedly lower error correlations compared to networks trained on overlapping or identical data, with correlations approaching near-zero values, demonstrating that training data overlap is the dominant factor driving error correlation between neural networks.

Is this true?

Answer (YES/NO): NO